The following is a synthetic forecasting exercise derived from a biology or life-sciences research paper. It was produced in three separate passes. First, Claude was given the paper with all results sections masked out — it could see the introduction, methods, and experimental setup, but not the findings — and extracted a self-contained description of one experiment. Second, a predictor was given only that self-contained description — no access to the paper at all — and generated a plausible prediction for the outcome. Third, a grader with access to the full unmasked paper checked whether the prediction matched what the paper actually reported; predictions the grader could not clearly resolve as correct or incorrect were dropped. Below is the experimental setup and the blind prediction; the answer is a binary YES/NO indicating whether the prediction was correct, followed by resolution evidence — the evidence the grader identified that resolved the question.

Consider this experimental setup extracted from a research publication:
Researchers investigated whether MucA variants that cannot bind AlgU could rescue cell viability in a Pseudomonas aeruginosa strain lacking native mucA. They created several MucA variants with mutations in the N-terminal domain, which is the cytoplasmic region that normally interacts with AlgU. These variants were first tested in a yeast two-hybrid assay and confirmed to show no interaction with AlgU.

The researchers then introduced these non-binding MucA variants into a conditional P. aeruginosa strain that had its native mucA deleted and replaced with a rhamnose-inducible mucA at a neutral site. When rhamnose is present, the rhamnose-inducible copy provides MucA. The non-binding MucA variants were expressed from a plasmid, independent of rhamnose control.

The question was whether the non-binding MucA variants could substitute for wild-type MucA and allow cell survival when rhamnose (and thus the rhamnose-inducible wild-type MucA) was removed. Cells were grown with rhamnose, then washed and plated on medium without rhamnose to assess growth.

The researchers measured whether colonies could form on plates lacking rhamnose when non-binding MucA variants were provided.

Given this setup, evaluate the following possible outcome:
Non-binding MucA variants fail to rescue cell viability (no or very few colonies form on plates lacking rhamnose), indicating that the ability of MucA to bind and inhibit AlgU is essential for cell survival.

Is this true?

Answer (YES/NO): NO